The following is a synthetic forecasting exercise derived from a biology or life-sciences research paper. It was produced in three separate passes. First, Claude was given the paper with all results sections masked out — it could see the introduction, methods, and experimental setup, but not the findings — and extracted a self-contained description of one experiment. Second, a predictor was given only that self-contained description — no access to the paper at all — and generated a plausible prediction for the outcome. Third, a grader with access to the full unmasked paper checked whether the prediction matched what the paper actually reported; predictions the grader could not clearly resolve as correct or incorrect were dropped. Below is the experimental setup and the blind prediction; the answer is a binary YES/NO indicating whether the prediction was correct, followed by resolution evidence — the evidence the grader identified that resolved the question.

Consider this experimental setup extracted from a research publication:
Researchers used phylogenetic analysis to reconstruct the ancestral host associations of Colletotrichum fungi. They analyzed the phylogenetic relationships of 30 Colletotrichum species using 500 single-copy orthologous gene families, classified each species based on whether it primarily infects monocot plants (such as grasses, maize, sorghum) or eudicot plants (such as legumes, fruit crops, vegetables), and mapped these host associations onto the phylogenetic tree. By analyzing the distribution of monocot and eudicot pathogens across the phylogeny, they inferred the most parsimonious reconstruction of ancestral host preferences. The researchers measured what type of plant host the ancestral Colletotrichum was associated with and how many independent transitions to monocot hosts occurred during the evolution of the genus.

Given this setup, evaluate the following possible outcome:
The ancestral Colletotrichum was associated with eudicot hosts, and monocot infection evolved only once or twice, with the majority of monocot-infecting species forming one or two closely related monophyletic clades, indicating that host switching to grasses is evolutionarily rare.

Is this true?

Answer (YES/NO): NO